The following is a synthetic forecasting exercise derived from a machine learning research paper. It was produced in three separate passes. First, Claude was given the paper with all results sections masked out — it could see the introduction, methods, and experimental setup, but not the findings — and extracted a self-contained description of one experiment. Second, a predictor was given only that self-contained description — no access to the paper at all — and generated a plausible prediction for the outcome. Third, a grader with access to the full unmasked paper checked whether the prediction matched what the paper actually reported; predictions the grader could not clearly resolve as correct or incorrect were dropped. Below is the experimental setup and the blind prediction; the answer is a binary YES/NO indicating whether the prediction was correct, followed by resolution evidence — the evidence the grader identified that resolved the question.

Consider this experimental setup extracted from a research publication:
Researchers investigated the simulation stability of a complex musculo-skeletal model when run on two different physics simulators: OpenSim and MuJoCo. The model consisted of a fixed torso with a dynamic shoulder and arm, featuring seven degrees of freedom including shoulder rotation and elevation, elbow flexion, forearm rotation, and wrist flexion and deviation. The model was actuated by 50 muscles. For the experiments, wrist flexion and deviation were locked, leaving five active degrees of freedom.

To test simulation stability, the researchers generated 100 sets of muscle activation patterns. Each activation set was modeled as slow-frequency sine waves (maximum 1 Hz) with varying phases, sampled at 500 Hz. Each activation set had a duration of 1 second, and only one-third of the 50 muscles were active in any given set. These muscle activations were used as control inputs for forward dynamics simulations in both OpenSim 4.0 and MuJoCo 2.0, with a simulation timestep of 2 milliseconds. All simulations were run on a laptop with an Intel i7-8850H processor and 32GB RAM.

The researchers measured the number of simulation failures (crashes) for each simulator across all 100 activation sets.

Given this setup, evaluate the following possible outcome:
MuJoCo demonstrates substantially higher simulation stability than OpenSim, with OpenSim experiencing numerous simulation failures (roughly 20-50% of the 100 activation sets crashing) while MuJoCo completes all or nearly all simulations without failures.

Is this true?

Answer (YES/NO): NO